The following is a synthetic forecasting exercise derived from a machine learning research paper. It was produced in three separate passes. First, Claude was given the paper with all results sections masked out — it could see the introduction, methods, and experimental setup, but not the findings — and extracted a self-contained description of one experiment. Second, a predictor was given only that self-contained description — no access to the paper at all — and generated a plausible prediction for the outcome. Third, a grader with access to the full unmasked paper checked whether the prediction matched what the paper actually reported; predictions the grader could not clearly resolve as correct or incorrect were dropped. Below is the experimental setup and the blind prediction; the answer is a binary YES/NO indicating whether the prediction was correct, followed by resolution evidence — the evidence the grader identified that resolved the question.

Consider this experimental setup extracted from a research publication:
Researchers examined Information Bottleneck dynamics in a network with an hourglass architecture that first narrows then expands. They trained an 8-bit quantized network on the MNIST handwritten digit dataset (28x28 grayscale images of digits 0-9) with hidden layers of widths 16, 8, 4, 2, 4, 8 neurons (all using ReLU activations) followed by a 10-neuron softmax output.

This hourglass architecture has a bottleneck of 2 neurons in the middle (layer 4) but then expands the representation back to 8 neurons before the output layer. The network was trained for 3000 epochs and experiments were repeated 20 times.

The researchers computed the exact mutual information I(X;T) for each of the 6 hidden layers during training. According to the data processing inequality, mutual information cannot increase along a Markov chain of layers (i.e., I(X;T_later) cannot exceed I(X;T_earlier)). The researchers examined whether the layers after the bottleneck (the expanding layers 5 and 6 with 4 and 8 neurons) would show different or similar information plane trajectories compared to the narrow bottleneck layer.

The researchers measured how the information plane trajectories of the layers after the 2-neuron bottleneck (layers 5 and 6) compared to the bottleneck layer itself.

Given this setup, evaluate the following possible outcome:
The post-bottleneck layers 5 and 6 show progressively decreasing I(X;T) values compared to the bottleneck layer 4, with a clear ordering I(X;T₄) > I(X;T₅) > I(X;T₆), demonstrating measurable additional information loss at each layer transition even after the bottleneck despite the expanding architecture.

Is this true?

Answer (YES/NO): NO